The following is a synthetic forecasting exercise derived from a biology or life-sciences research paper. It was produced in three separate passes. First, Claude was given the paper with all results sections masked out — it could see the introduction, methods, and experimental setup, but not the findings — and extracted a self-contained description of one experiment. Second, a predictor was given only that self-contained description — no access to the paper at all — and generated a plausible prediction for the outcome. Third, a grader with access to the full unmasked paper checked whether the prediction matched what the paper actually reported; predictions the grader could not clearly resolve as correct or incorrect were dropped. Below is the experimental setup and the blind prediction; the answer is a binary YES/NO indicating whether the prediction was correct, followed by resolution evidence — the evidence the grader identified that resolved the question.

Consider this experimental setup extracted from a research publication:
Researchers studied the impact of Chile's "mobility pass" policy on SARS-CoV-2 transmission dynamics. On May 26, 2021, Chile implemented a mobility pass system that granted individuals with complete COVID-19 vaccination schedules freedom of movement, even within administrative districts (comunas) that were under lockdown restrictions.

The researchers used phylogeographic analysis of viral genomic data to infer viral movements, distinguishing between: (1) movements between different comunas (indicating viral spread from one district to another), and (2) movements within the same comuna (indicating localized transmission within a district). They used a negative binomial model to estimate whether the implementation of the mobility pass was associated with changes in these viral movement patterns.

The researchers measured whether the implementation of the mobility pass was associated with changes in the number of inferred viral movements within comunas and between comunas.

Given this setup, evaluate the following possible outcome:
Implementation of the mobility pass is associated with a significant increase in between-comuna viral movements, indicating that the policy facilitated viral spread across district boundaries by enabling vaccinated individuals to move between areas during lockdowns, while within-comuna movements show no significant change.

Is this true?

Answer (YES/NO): YES